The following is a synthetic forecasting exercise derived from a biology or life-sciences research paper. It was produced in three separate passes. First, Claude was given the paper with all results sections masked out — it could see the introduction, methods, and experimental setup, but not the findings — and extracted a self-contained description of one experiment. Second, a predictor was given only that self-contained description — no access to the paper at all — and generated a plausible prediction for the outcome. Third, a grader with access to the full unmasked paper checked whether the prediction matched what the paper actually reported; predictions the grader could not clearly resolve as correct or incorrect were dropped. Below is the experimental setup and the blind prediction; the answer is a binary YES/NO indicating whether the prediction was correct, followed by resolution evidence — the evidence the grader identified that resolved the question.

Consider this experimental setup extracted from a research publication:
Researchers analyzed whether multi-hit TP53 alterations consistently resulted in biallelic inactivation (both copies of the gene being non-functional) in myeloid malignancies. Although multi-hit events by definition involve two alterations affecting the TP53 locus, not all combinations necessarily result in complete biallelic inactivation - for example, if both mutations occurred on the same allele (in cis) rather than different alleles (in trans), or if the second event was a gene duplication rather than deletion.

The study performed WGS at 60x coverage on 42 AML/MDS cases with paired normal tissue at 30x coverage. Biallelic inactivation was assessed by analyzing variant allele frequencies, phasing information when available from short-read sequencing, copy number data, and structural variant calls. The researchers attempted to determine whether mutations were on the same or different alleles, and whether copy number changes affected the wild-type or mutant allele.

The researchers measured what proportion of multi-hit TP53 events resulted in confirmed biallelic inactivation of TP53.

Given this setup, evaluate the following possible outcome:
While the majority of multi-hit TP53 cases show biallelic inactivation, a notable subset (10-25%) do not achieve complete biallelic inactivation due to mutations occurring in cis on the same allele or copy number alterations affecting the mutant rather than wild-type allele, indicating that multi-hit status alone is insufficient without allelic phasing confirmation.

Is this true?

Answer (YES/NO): NO